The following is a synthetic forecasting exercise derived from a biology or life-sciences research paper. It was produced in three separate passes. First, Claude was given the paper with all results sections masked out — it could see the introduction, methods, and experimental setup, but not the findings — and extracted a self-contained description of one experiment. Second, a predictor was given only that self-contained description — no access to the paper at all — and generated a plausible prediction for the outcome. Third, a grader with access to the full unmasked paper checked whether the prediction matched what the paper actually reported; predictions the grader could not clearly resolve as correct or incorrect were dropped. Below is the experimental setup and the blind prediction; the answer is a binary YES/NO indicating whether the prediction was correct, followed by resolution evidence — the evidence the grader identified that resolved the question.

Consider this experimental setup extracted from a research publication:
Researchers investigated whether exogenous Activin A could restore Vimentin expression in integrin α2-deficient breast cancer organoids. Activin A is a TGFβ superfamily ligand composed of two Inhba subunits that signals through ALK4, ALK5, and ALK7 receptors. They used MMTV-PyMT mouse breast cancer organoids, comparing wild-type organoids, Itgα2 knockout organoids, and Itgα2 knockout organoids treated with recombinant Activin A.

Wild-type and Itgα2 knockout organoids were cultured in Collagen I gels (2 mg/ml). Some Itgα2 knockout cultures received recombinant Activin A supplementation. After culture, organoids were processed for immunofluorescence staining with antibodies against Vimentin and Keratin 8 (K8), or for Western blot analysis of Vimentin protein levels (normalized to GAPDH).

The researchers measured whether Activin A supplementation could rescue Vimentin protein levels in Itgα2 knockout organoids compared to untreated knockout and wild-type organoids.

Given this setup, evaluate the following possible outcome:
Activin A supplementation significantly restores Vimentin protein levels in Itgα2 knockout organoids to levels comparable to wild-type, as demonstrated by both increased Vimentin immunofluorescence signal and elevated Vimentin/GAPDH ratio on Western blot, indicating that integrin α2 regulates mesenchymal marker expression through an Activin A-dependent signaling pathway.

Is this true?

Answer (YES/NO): NO